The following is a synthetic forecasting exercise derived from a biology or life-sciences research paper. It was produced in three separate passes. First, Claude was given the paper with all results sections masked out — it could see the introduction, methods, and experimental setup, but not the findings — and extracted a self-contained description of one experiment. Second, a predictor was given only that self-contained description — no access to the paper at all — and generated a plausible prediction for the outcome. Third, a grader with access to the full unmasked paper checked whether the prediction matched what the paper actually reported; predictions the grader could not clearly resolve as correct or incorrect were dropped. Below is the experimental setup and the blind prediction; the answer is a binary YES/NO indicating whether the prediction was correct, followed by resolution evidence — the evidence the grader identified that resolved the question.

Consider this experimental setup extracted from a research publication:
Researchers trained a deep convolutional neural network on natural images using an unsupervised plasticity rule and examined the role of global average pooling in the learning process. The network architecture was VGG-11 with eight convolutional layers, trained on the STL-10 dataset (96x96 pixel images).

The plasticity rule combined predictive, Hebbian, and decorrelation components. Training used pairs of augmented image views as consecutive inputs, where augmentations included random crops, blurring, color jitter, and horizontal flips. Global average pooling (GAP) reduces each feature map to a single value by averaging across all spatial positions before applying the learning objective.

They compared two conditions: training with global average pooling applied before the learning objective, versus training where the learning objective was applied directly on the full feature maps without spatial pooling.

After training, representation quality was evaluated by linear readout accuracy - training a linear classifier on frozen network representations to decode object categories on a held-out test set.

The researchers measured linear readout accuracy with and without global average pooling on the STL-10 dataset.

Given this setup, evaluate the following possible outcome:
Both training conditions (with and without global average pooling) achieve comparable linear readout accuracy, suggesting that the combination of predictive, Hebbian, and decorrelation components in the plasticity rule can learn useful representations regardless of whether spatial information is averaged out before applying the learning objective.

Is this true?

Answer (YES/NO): NO